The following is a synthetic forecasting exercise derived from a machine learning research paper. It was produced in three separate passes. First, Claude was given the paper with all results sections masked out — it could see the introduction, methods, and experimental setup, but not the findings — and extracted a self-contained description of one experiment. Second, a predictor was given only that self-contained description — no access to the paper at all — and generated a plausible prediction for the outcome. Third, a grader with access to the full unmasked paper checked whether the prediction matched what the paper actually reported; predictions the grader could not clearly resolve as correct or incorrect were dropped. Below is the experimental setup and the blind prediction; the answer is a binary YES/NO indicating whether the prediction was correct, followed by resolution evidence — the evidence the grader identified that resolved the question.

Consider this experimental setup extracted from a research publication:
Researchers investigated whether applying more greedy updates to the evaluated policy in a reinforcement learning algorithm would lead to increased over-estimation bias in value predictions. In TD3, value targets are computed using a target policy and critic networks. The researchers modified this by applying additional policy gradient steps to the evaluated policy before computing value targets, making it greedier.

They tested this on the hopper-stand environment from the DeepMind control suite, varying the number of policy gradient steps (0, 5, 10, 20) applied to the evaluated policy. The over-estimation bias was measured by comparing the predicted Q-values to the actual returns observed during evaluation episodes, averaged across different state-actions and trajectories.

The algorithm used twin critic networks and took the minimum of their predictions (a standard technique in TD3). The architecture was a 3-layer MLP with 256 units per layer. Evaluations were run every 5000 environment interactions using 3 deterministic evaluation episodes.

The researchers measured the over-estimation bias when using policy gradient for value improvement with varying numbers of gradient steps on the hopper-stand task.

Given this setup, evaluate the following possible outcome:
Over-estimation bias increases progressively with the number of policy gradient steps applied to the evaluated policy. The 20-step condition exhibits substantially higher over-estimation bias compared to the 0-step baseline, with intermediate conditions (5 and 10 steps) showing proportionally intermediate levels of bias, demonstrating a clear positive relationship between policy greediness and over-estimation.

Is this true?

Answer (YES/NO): NO